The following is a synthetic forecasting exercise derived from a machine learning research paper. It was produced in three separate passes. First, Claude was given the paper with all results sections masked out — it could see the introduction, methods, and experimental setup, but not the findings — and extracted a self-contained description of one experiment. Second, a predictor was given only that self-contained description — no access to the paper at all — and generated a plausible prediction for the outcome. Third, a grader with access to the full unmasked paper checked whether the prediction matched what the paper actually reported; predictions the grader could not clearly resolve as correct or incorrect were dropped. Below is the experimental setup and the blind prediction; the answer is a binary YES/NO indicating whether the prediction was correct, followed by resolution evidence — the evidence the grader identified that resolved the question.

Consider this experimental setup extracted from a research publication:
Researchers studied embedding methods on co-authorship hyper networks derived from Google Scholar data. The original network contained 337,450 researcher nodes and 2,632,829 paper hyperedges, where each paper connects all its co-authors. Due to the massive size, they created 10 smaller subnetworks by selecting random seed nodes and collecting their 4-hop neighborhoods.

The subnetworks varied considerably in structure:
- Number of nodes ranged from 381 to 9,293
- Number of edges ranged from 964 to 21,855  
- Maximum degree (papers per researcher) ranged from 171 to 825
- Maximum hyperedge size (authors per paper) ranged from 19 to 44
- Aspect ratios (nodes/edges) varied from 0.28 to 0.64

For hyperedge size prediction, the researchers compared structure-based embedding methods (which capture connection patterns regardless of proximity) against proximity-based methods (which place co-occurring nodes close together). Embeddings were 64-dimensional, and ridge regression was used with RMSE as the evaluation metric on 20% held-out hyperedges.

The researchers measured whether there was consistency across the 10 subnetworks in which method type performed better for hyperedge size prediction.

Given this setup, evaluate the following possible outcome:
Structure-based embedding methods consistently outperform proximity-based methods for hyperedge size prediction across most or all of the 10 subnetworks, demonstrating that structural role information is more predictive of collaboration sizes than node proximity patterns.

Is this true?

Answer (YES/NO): NO